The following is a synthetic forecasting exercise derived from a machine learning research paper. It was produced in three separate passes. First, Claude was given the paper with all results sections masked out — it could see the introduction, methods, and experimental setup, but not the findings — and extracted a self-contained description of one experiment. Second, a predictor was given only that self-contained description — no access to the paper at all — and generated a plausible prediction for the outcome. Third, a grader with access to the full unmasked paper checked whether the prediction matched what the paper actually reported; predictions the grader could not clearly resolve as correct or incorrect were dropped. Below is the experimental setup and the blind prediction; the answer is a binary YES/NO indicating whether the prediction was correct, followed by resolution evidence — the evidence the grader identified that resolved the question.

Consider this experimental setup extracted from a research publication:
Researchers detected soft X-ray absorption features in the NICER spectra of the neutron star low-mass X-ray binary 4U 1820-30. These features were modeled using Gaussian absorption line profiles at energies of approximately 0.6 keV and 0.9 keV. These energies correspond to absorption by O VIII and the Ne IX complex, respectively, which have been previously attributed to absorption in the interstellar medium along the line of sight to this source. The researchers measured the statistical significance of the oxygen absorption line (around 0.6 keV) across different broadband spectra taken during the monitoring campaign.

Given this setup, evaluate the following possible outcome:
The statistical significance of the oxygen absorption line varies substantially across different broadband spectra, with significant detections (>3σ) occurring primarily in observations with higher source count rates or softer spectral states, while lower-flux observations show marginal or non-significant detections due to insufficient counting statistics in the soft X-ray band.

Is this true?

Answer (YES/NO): NO